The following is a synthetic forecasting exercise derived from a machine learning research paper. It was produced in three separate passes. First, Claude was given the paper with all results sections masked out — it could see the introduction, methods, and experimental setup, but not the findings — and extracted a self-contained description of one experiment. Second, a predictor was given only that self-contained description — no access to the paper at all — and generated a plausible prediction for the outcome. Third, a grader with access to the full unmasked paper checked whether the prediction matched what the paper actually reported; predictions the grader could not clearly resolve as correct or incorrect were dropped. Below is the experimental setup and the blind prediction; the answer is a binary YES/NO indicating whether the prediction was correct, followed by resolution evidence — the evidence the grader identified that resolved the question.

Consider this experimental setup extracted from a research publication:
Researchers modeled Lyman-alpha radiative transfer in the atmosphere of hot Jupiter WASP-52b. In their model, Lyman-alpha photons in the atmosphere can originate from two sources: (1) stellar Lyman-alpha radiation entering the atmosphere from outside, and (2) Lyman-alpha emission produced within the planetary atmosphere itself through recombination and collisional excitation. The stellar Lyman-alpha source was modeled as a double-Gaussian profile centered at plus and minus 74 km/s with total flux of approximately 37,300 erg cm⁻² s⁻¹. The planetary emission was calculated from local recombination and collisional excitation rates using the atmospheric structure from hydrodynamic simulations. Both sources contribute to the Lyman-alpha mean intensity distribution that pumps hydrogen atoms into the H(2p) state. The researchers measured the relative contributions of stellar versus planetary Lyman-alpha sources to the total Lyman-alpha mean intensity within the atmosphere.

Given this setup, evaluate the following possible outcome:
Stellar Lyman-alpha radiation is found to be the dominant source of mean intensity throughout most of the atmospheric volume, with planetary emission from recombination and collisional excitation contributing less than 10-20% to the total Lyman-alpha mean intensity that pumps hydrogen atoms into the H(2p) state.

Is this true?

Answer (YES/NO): YES